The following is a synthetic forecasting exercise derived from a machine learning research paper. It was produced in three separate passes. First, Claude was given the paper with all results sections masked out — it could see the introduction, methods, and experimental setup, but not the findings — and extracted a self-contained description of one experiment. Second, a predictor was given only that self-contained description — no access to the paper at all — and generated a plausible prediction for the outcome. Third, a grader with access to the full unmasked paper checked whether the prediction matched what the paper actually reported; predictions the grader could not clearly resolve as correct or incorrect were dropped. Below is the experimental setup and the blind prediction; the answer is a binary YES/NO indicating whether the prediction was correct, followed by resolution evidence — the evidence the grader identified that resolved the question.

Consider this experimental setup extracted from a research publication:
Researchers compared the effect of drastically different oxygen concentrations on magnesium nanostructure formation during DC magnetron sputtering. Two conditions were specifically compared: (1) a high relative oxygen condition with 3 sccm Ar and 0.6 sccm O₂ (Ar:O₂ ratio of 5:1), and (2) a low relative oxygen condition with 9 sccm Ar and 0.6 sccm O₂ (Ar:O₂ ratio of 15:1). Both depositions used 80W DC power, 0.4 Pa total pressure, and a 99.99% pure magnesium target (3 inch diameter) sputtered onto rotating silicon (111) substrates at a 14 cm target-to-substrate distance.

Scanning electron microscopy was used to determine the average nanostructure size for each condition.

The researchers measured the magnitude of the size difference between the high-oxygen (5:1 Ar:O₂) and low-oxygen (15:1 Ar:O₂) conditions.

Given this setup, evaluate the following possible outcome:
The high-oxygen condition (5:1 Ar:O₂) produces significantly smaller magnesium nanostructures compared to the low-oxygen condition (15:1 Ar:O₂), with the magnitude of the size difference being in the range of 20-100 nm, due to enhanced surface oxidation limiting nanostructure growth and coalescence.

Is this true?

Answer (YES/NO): NO